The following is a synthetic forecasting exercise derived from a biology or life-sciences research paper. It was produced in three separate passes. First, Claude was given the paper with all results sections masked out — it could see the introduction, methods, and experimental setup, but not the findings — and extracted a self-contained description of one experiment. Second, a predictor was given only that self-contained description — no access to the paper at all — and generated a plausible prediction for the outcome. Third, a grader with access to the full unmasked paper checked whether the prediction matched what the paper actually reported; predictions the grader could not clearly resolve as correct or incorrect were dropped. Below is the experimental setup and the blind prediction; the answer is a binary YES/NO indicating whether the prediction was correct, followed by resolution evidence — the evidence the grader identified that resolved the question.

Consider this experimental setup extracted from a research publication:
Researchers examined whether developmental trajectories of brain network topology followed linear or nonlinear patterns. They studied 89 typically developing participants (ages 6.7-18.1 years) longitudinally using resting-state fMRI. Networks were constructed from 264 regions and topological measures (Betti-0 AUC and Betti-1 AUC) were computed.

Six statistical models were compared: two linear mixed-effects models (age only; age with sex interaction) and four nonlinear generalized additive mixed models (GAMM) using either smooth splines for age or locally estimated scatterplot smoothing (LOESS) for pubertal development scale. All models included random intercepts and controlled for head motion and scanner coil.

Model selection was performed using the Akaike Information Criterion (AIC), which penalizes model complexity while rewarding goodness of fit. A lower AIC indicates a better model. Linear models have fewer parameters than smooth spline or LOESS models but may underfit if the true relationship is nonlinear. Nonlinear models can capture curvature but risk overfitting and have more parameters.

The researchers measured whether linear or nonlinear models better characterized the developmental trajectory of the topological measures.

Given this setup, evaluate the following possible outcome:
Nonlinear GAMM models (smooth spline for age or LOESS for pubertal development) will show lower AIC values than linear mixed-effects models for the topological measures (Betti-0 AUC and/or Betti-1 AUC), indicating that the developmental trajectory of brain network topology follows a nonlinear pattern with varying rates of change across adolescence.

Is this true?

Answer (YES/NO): YES